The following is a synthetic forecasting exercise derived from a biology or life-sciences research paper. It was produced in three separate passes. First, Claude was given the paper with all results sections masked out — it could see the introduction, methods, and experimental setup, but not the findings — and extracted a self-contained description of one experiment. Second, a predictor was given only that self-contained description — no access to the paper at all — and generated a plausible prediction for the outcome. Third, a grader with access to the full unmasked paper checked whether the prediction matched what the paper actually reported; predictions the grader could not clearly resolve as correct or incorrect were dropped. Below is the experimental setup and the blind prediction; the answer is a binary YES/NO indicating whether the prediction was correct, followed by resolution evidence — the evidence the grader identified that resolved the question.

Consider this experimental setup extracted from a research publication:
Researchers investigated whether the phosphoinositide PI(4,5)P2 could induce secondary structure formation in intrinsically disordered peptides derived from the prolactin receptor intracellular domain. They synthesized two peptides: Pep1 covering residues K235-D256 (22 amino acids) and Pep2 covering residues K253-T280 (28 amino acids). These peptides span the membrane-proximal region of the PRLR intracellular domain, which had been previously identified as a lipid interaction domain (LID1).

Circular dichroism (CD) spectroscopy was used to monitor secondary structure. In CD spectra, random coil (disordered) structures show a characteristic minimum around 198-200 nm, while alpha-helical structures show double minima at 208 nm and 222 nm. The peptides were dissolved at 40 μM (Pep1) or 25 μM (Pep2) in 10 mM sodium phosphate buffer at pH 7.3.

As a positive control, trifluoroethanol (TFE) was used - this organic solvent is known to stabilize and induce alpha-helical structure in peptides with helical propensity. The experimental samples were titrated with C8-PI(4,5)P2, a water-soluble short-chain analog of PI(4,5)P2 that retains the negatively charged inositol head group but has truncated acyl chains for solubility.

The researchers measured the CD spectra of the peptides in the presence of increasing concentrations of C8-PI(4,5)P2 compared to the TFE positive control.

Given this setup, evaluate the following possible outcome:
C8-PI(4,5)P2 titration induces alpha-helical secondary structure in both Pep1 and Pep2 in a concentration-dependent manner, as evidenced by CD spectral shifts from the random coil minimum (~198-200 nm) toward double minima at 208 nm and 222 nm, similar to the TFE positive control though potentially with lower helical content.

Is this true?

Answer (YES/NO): NO